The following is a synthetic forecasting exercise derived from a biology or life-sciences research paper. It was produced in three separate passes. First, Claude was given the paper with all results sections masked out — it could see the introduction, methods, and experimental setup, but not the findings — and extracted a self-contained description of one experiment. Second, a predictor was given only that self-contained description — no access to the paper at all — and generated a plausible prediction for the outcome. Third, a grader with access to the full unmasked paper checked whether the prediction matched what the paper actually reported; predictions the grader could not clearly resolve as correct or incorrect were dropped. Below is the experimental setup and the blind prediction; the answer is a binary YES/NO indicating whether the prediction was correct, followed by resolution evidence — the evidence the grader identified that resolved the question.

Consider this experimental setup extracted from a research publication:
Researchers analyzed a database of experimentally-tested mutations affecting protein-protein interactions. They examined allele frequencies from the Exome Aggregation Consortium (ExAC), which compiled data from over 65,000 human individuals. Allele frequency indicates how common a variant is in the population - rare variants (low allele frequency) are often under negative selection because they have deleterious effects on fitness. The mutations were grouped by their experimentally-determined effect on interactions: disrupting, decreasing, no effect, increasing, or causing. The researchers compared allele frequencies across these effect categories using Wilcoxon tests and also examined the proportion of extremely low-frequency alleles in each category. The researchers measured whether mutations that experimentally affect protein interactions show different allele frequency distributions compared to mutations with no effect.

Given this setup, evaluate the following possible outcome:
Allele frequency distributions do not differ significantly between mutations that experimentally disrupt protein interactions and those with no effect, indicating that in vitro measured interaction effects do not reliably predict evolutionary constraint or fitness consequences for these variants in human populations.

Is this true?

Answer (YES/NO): NO